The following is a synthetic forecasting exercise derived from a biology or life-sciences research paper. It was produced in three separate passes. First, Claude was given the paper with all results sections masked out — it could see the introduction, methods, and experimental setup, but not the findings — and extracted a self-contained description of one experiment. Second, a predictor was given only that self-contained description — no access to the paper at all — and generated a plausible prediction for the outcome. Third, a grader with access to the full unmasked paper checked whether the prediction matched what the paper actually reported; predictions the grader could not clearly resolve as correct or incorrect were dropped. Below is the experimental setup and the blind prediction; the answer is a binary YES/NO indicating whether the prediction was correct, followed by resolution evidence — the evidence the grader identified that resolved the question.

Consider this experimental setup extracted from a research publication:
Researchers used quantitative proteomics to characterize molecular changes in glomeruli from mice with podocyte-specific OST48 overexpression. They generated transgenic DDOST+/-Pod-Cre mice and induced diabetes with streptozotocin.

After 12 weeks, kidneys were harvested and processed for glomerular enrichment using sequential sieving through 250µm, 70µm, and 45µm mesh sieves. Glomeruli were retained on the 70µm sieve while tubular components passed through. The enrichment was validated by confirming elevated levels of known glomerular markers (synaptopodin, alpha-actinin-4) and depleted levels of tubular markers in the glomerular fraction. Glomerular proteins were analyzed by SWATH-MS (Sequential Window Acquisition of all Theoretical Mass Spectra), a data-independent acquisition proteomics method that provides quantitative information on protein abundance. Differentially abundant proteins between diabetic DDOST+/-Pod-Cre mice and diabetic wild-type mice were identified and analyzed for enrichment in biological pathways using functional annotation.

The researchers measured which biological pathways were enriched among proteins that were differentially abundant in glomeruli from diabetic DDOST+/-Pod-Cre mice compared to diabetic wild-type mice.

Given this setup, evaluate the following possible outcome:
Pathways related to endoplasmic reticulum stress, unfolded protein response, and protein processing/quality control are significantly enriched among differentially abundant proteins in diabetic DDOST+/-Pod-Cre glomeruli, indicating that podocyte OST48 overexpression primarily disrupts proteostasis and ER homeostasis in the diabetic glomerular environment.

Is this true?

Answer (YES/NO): YES